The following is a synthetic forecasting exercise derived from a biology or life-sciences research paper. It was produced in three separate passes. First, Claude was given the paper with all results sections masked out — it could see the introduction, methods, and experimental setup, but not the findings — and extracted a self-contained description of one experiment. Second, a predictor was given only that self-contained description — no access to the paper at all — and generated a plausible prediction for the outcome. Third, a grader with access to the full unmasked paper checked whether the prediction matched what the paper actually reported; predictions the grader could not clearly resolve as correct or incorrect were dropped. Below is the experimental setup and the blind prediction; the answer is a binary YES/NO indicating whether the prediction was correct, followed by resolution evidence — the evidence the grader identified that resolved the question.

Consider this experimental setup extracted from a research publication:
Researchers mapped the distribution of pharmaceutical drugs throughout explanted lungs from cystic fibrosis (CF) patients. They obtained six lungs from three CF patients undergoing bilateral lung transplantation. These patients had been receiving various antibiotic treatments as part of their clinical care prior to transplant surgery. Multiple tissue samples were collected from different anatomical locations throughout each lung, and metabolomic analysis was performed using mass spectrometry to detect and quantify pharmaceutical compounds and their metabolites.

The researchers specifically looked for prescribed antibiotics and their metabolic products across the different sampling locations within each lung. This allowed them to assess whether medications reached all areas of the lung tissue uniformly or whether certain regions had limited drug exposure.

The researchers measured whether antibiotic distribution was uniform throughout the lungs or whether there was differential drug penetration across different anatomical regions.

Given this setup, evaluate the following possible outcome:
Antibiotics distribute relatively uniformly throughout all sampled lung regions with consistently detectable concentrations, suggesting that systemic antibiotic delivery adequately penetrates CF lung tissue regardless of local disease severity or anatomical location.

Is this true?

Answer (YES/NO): NO